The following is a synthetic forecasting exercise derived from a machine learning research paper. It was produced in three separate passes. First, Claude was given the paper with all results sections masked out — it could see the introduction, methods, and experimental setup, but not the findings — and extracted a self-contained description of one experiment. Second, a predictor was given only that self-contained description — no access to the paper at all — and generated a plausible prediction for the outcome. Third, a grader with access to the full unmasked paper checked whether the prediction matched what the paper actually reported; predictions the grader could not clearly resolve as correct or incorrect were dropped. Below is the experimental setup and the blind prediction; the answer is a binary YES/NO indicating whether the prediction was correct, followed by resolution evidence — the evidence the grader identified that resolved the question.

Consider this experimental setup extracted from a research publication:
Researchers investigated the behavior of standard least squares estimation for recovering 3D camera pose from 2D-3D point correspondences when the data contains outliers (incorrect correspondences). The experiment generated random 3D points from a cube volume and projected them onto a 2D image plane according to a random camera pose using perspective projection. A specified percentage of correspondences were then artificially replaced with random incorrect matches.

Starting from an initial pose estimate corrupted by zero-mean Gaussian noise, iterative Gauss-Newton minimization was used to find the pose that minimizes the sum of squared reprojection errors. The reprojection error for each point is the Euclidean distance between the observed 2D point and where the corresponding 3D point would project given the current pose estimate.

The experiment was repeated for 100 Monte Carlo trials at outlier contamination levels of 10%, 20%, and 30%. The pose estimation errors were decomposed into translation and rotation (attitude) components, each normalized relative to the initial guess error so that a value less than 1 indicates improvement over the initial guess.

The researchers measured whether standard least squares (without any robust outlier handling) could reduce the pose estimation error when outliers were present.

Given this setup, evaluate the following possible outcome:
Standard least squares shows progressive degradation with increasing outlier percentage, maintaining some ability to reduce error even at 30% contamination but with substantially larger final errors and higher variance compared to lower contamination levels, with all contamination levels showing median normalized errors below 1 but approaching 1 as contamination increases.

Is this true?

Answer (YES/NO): NO